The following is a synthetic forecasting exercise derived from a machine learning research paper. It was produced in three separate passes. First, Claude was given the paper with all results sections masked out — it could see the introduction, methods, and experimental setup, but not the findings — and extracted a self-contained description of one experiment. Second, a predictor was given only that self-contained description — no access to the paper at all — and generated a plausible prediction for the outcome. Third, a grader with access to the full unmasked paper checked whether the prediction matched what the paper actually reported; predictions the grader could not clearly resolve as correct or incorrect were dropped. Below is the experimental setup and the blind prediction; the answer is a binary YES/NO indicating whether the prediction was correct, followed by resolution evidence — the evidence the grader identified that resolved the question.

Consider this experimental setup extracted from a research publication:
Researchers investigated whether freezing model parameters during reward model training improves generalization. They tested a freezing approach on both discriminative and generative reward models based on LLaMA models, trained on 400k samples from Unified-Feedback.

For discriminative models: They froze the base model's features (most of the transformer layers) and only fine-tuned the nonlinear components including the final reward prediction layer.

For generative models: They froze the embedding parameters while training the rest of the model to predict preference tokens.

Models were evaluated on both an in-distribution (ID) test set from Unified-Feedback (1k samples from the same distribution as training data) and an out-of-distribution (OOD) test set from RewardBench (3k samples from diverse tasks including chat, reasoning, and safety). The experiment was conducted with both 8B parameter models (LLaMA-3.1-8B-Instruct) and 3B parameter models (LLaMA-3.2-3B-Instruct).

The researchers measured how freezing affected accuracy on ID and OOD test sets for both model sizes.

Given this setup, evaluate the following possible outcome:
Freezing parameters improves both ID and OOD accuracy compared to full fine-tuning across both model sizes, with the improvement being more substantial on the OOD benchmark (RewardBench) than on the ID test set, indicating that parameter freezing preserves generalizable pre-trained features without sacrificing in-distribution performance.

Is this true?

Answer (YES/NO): NO